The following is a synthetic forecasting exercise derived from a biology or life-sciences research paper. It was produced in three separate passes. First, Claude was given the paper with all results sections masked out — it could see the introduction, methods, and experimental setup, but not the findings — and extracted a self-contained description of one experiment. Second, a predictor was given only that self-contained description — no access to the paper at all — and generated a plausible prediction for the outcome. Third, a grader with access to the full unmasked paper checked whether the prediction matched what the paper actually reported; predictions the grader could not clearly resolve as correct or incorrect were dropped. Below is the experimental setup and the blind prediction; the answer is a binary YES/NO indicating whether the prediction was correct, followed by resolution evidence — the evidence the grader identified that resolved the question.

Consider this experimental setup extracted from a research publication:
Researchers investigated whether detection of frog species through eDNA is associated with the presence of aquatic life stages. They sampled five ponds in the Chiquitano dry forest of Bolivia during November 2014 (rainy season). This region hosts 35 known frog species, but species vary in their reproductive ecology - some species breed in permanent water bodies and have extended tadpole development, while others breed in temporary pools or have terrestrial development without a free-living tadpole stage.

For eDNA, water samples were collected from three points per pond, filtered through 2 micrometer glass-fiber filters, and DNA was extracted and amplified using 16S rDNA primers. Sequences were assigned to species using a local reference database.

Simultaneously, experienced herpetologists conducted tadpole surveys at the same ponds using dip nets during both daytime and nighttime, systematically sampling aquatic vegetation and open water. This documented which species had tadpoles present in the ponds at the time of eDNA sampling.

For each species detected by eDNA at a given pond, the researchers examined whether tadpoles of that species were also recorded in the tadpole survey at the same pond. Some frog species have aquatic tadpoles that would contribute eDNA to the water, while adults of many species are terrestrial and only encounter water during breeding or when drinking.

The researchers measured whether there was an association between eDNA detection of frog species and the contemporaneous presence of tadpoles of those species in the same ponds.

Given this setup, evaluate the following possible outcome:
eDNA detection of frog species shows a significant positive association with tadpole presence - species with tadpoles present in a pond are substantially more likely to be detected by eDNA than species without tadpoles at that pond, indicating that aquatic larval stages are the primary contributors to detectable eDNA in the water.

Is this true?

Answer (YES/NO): YES